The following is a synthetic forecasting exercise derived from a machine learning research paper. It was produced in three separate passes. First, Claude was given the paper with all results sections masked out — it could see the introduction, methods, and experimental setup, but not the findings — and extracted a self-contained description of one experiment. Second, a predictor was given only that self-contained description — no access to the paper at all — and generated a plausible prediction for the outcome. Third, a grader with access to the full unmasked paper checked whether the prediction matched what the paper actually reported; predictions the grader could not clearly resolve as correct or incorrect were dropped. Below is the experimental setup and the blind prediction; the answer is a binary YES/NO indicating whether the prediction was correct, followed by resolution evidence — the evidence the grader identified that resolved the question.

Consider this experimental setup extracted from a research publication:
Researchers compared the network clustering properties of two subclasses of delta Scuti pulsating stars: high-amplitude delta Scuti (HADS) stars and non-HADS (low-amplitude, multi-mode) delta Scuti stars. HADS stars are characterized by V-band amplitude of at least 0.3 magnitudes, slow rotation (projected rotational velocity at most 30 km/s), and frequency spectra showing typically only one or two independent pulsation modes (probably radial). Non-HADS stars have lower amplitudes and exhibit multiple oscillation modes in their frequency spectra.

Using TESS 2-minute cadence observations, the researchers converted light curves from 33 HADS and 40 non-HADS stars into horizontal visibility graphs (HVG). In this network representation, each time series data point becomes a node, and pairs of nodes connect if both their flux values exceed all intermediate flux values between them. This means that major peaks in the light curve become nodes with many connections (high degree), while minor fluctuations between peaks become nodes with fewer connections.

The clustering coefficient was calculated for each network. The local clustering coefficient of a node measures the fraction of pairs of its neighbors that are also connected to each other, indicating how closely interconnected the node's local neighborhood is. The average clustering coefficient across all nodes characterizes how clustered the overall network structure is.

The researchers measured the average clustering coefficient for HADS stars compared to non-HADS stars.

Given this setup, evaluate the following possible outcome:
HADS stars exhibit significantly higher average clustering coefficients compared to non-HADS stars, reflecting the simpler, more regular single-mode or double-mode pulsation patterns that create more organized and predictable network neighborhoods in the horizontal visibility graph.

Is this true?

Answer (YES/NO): NO